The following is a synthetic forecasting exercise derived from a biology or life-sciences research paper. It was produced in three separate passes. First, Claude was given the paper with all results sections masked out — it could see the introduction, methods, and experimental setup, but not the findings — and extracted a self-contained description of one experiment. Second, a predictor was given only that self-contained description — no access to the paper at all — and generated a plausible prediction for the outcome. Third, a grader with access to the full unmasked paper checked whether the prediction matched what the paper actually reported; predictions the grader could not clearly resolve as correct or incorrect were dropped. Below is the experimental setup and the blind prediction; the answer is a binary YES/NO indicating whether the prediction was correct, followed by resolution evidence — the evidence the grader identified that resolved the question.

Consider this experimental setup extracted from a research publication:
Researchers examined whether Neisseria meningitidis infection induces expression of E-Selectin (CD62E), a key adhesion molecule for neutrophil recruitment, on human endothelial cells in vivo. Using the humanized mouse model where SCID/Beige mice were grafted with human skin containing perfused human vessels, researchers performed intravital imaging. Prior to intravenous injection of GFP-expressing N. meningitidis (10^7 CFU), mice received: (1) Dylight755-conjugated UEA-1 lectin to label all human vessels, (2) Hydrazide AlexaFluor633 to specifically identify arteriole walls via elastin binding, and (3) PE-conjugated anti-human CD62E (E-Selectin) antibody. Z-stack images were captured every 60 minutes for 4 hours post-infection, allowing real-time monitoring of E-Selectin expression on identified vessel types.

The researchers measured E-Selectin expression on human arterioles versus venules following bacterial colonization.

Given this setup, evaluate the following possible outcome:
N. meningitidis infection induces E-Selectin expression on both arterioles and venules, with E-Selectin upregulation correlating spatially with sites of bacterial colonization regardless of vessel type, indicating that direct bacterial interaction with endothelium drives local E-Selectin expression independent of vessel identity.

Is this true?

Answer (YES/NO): NO